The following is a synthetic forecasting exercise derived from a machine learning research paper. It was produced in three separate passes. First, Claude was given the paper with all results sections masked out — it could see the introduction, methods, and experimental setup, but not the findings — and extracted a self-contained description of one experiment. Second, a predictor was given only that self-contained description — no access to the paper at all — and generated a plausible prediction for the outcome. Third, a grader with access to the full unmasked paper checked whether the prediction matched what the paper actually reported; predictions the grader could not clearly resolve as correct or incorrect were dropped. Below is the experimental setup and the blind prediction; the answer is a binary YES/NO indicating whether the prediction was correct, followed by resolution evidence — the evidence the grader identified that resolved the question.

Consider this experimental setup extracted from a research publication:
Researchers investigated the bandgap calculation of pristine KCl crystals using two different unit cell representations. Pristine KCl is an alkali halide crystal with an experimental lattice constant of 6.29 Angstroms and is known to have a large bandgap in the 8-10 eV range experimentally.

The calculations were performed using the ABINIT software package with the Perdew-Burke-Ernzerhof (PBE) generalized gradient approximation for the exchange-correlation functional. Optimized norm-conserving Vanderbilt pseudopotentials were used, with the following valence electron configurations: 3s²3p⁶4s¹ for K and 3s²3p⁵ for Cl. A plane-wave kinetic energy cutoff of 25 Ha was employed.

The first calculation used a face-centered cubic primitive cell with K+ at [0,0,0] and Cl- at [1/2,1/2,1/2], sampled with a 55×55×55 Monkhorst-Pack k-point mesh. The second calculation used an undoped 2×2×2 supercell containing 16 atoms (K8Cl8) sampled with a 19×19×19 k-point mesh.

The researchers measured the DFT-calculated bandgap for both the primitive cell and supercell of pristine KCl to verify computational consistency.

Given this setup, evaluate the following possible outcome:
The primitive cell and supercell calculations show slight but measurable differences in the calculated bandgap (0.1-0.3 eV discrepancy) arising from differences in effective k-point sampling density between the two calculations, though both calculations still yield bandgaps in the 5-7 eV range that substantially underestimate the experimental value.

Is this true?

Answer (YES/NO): NO